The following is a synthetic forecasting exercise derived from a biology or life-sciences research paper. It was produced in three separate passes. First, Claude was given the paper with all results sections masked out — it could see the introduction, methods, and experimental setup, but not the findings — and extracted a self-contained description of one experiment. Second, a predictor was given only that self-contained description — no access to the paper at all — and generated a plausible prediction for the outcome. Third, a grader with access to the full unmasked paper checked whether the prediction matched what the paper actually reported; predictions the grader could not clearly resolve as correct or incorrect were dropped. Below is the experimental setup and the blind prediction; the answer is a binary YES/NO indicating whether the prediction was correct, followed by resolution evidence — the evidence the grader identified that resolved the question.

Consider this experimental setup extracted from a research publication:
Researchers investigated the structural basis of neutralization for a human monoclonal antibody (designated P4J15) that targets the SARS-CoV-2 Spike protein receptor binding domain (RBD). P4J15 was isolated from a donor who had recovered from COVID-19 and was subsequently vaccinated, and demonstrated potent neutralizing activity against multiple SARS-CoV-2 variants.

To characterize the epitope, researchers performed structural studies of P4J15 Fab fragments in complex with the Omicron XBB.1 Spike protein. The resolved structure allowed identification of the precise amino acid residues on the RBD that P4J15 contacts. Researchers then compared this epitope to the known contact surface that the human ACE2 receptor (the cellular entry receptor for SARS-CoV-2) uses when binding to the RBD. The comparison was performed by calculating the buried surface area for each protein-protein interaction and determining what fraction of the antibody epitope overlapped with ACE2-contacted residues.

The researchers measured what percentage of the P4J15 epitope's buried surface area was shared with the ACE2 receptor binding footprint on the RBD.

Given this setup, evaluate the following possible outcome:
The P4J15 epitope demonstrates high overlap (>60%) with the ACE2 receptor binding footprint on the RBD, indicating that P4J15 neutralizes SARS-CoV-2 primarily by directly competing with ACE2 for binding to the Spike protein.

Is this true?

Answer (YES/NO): YES